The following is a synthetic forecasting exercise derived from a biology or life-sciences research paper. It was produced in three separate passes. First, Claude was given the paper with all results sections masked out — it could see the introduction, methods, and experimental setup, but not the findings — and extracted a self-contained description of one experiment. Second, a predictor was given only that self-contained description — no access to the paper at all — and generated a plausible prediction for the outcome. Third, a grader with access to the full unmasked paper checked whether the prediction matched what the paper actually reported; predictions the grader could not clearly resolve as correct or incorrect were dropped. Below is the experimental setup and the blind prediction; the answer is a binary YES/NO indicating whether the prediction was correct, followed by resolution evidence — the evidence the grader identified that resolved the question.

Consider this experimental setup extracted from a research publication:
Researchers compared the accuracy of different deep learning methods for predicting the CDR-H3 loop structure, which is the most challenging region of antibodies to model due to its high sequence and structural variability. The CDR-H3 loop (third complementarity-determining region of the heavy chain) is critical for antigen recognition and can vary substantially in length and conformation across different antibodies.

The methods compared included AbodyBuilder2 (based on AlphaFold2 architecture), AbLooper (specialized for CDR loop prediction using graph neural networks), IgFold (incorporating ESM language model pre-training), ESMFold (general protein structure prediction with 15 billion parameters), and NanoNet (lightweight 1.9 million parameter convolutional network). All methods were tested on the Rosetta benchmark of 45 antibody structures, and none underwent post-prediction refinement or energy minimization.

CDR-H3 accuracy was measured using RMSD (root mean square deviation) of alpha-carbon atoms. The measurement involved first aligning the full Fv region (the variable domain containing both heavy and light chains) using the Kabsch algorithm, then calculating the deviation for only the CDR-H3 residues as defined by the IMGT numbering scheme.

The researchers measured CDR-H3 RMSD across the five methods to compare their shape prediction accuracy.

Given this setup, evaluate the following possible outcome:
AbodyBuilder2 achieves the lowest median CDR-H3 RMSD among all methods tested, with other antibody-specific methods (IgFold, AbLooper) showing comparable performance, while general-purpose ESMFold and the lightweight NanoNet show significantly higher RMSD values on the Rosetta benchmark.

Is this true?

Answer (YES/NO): NO